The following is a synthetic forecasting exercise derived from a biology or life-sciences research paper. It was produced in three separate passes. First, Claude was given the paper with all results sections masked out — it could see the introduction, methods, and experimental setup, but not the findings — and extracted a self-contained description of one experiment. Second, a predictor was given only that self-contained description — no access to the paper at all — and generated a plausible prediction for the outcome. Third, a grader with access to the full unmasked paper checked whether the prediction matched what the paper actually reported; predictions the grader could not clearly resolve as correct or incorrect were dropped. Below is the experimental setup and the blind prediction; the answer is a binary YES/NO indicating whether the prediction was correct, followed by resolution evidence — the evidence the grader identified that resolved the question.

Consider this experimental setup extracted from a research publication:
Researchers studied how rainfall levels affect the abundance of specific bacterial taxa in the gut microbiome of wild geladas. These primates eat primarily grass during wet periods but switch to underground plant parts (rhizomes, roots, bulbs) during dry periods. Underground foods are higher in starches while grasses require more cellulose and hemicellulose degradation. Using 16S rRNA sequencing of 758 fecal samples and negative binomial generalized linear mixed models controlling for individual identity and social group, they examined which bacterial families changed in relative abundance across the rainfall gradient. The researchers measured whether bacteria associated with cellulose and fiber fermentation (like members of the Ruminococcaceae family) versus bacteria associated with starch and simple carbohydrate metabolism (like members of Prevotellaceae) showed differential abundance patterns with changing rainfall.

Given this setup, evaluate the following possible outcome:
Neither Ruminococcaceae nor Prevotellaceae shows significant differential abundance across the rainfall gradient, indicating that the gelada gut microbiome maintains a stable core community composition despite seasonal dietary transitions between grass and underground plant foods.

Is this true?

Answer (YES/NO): NO